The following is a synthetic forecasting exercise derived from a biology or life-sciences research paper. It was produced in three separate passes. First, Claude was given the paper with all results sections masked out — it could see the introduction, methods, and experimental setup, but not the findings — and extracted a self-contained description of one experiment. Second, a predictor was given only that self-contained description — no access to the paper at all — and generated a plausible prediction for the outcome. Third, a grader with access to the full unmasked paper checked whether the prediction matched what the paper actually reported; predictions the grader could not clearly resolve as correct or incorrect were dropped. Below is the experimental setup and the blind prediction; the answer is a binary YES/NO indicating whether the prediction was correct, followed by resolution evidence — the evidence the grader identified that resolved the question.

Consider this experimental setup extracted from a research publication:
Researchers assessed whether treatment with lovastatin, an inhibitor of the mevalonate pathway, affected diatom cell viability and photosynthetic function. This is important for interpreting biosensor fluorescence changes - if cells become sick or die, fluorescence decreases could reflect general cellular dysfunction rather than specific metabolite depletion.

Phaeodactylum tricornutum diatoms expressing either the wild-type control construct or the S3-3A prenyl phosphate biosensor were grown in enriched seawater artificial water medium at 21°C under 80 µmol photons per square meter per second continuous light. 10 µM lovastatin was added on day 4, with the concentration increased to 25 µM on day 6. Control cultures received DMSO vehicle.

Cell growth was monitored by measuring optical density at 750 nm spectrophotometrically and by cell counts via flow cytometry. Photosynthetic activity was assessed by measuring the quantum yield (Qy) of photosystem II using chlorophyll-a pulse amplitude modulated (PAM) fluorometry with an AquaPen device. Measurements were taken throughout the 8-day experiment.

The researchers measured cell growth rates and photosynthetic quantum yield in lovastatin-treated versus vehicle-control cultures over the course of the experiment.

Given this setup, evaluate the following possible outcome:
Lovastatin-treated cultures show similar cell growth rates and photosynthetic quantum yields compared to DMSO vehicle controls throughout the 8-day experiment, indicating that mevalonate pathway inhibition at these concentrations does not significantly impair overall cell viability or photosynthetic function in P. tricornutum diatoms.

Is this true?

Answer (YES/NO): NO